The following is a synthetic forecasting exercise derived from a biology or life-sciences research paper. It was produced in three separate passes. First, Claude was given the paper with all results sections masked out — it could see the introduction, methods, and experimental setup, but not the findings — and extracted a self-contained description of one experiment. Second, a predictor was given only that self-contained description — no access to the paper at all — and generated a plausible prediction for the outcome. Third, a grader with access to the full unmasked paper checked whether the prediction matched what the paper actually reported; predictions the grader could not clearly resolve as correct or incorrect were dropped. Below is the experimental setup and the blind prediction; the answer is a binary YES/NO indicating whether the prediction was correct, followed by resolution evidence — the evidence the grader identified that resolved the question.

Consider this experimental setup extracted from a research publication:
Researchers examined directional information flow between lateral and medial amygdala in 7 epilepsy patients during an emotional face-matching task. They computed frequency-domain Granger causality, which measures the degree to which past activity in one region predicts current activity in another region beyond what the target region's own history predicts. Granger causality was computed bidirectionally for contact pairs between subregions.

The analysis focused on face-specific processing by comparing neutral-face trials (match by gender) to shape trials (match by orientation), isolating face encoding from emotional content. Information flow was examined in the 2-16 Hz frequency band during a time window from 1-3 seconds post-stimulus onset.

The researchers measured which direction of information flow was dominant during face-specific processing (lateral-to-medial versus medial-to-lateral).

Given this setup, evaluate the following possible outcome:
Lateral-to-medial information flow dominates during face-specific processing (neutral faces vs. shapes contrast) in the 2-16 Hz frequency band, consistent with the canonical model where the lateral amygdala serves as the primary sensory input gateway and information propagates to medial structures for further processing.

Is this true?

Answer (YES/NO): NO